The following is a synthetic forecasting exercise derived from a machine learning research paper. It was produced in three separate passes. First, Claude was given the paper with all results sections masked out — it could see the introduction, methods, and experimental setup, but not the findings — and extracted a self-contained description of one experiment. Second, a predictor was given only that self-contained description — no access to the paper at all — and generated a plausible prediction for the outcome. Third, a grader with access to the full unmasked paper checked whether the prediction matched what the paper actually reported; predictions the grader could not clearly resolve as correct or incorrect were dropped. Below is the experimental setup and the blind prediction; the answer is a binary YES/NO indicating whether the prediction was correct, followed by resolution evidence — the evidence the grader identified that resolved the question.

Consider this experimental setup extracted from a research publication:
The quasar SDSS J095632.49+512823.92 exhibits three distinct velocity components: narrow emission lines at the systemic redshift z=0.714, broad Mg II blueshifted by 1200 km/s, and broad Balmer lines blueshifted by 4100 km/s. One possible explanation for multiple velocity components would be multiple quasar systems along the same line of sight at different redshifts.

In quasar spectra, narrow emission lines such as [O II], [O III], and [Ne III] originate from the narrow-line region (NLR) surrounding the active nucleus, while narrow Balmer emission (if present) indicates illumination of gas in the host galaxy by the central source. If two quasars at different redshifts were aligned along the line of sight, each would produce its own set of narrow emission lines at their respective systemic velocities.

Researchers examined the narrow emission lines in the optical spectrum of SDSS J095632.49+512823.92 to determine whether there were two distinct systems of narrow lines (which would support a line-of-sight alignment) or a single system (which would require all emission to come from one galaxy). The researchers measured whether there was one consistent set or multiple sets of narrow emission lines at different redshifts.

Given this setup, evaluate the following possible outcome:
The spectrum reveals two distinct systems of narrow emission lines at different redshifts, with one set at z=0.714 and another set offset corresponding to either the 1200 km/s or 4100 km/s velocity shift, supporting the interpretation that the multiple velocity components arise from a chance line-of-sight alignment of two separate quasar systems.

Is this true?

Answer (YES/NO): NO